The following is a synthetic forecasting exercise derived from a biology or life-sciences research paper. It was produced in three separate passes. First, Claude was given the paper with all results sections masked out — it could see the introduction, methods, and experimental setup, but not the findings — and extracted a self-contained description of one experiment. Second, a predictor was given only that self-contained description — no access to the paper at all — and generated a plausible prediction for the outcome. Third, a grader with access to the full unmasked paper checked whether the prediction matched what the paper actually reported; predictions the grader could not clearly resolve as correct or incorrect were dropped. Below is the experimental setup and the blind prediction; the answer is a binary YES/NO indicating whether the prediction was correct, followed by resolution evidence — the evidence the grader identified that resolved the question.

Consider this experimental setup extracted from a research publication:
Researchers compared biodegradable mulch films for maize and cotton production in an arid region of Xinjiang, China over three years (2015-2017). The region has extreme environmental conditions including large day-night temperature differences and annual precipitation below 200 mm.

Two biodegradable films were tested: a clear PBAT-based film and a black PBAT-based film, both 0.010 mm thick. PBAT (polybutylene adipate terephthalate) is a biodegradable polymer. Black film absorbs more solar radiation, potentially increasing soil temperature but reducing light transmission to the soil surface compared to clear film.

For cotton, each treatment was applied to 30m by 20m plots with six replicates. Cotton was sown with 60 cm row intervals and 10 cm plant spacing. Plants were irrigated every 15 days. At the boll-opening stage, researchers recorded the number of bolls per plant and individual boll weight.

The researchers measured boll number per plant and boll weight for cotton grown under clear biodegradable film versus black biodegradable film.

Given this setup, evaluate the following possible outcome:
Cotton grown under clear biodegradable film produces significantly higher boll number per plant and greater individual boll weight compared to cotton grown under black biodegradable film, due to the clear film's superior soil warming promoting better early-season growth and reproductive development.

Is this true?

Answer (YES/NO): NO